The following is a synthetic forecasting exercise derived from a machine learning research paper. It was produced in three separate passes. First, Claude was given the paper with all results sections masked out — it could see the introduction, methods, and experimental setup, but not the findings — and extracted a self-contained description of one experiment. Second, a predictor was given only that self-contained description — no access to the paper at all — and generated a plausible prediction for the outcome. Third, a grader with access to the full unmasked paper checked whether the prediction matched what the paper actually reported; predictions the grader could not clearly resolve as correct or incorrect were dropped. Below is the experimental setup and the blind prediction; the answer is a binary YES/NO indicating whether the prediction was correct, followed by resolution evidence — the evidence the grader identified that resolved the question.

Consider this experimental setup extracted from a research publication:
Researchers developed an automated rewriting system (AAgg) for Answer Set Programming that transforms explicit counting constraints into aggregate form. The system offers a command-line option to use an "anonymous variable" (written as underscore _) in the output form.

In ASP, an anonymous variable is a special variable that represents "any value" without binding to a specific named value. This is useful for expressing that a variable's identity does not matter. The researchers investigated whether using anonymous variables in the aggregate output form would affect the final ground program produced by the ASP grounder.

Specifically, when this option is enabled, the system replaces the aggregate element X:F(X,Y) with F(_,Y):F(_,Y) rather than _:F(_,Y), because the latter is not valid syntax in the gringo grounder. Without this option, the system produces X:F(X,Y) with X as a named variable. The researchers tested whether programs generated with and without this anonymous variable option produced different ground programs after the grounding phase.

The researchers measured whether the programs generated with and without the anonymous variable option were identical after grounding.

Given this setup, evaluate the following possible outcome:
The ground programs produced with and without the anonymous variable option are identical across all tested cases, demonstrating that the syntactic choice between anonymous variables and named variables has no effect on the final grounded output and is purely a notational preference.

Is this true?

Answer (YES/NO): YES